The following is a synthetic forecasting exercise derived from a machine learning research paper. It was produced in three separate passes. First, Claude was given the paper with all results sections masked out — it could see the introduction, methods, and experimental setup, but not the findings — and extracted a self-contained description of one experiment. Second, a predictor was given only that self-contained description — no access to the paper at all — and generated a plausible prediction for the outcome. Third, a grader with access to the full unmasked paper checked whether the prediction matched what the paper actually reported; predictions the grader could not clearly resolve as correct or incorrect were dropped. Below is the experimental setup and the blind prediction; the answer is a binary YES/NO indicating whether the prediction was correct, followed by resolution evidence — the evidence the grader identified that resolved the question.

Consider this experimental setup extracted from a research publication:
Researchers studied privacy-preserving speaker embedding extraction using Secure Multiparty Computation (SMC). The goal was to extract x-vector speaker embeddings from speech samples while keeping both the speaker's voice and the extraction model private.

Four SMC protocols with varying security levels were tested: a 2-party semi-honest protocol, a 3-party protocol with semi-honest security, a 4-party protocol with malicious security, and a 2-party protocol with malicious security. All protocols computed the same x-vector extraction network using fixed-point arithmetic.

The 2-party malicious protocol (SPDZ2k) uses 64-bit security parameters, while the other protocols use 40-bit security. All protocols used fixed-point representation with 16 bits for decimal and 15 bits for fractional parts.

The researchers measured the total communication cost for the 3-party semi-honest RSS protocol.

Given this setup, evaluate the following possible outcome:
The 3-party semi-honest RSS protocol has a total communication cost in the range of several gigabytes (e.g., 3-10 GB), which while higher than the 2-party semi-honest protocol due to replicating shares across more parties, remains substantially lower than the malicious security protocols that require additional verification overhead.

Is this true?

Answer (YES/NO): NO